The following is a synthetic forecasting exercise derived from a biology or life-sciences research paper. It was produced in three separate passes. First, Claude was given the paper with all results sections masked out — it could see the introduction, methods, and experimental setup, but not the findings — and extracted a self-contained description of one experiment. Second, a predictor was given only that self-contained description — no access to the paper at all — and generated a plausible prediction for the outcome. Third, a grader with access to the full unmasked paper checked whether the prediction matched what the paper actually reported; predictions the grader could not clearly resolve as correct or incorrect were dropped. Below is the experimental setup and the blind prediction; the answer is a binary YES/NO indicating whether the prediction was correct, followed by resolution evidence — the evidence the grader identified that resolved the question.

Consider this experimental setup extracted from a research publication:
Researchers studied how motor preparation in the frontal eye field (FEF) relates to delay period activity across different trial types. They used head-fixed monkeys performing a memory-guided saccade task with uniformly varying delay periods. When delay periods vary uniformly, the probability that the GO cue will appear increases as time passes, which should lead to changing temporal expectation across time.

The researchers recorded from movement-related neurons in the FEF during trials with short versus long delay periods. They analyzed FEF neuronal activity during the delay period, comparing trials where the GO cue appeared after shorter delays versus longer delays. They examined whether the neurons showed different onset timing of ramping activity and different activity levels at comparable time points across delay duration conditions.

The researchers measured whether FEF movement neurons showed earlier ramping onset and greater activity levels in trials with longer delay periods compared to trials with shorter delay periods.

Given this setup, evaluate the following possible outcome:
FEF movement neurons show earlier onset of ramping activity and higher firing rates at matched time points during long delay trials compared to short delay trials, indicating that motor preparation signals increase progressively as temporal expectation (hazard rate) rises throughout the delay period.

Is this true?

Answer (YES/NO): YES